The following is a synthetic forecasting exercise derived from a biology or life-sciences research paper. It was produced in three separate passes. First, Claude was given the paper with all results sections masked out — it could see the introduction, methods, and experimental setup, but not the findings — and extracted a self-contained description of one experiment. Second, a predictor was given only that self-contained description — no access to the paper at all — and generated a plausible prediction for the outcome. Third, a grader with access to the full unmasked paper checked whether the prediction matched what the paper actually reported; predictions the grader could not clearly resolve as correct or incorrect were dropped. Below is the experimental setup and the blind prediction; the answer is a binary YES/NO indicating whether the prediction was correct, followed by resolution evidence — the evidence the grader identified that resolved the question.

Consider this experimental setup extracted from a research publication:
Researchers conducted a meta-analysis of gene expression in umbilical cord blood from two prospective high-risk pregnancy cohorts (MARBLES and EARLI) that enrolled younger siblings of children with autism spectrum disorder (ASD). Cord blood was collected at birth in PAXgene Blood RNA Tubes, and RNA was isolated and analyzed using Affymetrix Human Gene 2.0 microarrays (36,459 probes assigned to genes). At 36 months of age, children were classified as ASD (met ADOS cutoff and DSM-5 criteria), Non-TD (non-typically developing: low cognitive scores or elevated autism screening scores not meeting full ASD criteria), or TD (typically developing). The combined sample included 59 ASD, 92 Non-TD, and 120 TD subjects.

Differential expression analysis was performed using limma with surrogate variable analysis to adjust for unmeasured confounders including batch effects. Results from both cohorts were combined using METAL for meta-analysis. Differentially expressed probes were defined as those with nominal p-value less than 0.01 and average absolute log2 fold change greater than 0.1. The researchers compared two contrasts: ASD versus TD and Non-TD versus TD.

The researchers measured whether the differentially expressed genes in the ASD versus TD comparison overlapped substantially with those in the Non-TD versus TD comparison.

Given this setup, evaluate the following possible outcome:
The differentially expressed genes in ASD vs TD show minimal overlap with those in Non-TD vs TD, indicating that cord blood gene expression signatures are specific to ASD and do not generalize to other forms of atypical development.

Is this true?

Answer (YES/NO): YES